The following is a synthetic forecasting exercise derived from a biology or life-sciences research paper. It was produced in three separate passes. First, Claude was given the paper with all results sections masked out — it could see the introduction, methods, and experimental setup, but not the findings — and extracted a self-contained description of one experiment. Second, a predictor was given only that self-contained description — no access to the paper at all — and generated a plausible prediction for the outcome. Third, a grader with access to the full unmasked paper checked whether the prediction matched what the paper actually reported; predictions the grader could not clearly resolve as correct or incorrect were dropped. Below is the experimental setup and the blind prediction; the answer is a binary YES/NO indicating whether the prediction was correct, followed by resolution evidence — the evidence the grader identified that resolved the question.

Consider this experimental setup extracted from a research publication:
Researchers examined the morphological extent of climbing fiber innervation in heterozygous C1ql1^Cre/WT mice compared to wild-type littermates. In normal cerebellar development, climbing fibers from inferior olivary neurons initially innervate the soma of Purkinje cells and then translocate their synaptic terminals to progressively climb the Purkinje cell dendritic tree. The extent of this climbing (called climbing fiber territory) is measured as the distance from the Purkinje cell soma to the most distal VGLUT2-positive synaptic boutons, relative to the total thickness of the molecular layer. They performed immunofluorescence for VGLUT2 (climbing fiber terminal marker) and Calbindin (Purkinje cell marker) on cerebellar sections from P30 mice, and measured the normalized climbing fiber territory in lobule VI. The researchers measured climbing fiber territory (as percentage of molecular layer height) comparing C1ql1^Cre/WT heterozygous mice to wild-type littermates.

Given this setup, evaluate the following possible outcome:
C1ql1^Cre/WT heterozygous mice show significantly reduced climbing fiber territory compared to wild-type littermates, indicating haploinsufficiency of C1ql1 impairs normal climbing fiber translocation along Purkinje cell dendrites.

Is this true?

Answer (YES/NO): NO